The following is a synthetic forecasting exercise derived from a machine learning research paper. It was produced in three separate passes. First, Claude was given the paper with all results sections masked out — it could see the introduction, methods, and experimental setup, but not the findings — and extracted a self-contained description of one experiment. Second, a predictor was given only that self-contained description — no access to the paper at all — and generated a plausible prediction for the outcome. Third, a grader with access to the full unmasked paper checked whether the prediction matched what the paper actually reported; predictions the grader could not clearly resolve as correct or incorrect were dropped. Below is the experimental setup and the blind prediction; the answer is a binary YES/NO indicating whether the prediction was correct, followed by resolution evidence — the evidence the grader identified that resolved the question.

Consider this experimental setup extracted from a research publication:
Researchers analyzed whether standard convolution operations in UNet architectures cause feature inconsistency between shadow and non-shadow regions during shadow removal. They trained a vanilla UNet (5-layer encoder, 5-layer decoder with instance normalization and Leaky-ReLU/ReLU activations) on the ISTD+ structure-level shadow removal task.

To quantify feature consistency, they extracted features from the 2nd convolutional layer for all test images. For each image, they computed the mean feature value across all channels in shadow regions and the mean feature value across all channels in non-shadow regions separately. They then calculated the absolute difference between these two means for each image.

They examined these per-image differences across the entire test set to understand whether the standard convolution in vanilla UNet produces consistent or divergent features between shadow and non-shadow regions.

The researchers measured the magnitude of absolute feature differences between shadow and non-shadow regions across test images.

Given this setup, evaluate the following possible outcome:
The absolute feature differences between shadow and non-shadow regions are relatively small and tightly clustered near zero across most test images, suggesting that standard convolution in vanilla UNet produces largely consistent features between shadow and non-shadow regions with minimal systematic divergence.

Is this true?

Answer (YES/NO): NO